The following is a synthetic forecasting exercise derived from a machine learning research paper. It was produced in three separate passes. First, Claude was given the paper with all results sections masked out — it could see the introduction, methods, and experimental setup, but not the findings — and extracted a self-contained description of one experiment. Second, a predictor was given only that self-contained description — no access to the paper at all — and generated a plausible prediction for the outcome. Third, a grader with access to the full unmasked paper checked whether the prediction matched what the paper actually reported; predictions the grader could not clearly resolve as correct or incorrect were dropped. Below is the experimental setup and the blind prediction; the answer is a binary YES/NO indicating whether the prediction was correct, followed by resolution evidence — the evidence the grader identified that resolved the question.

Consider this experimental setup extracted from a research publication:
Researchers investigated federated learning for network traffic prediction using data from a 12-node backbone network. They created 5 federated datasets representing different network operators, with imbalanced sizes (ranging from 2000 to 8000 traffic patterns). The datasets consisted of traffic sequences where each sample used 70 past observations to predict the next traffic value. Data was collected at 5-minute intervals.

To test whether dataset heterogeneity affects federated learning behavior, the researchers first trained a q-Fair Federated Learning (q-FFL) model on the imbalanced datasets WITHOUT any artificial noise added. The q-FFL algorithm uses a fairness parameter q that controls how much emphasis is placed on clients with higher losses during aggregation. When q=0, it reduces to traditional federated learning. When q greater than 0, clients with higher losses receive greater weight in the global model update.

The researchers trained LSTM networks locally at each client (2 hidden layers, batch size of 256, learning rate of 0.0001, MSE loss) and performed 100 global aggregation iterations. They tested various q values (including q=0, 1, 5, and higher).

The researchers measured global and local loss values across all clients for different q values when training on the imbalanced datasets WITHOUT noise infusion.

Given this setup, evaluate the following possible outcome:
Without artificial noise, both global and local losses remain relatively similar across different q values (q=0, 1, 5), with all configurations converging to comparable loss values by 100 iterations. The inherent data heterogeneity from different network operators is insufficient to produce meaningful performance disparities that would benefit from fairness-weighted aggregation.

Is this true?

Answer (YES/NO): YES